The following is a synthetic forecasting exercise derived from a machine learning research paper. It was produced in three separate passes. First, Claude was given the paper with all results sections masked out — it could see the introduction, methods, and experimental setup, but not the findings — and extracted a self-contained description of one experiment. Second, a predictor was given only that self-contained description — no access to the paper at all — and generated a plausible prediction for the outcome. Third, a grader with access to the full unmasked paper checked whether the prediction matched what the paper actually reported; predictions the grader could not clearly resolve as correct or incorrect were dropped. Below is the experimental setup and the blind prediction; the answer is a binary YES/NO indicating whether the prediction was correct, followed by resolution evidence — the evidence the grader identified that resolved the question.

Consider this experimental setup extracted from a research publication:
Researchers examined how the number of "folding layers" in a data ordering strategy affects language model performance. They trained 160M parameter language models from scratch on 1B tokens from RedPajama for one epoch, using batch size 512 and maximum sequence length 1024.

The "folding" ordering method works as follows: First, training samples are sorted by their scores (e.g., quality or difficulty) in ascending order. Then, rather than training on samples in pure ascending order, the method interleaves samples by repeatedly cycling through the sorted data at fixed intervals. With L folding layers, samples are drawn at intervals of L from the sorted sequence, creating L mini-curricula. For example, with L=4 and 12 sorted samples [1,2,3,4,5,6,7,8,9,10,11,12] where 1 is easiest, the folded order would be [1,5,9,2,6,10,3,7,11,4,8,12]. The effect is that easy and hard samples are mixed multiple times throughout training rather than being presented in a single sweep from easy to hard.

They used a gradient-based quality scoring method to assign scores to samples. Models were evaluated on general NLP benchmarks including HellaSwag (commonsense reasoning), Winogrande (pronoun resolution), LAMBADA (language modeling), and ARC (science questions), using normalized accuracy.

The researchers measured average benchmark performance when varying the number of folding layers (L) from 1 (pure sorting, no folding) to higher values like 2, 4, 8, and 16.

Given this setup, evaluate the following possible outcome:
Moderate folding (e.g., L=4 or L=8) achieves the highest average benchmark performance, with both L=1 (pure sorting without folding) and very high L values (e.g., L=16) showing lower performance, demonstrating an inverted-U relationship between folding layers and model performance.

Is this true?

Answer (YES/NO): NO